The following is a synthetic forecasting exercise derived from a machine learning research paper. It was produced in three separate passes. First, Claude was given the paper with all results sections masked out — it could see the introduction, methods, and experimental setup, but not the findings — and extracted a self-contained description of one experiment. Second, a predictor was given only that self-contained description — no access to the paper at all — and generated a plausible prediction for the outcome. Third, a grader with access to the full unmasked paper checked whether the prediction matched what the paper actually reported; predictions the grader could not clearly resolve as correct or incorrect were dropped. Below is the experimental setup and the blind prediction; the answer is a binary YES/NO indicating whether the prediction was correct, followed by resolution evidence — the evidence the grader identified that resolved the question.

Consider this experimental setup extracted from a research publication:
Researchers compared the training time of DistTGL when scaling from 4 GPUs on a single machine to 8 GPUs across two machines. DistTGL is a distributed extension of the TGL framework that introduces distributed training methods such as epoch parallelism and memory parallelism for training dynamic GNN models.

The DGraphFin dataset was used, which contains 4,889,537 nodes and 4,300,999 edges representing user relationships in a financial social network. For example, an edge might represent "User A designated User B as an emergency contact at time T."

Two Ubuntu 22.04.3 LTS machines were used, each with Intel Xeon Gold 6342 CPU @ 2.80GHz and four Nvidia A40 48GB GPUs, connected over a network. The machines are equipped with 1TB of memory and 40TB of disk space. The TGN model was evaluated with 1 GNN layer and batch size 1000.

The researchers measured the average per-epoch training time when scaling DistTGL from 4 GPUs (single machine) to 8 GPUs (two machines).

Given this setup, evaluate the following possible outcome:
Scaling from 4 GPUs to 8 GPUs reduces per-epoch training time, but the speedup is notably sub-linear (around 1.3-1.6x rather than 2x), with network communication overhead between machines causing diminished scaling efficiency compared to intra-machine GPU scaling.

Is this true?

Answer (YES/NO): NO